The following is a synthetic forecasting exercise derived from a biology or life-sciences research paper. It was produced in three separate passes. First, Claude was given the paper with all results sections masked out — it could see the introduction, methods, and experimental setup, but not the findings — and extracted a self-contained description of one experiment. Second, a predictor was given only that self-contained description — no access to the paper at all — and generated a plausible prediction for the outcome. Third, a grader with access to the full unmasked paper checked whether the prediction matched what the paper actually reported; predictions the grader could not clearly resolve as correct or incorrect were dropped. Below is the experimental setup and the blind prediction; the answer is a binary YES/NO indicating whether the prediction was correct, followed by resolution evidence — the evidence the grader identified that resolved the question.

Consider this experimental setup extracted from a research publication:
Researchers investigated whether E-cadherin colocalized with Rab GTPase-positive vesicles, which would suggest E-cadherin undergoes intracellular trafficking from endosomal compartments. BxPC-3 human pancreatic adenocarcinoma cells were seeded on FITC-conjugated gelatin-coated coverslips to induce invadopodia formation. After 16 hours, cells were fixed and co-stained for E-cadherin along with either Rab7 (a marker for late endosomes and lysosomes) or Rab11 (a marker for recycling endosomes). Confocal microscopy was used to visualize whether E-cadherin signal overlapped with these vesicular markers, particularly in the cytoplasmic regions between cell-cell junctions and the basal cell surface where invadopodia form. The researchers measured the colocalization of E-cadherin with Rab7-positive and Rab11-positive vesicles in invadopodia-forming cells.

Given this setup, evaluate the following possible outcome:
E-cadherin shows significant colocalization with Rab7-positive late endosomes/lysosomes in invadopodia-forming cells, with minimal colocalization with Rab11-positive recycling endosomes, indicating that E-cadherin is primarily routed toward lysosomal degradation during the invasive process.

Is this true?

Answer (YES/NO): NO